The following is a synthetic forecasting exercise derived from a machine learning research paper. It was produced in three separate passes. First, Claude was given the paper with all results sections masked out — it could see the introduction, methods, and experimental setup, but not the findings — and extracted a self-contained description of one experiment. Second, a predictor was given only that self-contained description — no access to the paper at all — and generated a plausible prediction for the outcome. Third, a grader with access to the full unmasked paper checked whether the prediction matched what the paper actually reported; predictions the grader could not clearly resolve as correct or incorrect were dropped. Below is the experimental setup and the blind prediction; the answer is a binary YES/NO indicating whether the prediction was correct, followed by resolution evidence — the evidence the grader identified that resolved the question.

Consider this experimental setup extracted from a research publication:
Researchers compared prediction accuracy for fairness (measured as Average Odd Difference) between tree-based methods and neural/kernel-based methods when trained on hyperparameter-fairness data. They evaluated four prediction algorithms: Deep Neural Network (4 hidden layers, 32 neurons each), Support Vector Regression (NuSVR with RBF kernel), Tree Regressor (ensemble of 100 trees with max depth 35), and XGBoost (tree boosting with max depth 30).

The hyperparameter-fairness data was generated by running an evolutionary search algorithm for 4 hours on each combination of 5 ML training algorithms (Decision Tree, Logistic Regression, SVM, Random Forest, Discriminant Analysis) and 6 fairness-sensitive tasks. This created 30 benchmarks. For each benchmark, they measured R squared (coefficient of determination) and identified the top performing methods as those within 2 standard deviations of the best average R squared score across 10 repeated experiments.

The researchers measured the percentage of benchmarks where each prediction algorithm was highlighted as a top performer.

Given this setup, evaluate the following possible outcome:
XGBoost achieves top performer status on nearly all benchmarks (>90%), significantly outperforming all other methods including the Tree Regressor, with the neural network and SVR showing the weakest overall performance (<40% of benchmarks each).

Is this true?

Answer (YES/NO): NO